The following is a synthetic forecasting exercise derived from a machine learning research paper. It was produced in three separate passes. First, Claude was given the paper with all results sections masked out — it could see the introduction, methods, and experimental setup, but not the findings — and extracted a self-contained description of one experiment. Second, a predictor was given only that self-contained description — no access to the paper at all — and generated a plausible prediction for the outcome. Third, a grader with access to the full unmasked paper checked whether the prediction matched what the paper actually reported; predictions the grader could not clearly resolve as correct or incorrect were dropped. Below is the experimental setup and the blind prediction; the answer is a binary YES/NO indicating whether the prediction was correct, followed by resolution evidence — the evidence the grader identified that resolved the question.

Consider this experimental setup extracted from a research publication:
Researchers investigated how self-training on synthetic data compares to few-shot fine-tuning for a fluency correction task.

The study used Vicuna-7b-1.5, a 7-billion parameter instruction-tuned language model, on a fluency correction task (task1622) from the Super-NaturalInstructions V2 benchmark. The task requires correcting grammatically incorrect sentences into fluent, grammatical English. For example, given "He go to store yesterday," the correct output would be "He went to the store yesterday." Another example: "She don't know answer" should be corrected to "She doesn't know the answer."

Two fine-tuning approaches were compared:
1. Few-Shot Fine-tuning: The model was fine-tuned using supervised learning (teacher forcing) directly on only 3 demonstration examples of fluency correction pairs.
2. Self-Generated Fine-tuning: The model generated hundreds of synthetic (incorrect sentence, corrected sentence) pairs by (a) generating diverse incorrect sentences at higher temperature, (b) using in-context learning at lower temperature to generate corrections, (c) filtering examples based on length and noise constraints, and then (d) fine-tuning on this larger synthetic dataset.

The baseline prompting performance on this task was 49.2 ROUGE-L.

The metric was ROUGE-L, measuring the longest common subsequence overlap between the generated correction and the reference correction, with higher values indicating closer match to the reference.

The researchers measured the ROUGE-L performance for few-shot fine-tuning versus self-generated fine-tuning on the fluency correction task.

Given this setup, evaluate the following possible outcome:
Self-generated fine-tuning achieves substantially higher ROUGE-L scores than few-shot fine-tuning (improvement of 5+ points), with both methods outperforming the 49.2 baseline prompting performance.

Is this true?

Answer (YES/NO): NO